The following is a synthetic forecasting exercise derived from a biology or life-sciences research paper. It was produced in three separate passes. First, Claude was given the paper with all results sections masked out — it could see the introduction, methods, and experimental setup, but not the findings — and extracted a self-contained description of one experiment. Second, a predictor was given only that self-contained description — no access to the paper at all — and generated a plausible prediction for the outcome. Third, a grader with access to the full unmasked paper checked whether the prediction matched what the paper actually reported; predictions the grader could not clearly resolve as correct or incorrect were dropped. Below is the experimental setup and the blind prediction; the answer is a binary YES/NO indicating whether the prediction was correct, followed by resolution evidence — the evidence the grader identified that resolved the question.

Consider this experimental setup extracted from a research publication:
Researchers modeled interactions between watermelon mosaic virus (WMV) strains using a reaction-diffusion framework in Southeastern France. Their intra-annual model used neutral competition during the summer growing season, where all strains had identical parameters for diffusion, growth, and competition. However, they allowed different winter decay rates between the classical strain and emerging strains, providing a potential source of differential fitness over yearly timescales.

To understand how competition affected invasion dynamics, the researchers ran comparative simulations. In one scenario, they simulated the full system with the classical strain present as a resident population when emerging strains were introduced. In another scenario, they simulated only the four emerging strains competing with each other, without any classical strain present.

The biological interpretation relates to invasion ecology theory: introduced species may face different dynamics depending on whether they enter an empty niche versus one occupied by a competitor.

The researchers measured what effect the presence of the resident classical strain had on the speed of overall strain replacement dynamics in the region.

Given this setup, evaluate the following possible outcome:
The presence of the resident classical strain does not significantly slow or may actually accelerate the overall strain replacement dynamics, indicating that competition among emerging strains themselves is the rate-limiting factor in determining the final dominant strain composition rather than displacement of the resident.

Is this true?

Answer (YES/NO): NO